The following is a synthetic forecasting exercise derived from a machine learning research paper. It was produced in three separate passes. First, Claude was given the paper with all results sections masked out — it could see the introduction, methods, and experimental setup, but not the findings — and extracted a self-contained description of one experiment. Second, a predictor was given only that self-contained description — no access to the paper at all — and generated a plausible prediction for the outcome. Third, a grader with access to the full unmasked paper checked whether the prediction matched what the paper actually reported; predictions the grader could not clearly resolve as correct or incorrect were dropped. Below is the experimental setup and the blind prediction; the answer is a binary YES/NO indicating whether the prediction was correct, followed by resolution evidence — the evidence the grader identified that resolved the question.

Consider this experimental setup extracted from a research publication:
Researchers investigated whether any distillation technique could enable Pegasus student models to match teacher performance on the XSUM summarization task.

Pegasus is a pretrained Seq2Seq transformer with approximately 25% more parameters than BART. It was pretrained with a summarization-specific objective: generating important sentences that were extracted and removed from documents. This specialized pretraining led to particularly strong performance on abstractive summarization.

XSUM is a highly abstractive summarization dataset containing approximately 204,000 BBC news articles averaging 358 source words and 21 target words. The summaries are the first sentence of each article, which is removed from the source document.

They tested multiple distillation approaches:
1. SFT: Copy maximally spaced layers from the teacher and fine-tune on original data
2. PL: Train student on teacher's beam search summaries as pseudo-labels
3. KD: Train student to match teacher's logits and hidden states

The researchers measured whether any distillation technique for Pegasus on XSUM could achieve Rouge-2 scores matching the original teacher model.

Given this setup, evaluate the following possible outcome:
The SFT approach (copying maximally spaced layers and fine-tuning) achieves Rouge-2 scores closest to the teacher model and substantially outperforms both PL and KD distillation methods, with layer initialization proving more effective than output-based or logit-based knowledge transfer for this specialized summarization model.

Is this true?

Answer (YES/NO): NO